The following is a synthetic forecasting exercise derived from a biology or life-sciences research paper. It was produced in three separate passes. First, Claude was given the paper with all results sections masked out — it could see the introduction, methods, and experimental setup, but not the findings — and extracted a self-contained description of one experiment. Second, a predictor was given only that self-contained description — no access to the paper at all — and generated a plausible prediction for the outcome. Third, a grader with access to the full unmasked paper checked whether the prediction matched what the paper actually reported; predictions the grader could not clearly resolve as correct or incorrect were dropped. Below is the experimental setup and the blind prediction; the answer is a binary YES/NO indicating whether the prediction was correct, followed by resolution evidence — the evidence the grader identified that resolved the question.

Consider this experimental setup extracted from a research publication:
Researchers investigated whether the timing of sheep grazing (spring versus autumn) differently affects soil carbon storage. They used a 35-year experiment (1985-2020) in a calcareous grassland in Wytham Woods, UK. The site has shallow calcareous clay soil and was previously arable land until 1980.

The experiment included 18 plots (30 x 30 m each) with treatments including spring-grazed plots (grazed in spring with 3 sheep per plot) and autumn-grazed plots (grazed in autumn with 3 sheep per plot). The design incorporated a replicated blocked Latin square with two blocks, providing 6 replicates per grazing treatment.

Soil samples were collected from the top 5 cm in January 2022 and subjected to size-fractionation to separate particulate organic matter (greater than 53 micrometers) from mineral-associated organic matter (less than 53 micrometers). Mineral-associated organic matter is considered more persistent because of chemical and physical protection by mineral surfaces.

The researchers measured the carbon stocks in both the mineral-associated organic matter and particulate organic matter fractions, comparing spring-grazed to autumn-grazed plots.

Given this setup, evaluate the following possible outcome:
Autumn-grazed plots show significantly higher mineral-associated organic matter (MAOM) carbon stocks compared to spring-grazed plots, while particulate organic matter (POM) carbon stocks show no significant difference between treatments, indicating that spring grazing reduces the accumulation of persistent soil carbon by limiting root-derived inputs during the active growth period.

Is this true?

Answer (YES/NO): NO